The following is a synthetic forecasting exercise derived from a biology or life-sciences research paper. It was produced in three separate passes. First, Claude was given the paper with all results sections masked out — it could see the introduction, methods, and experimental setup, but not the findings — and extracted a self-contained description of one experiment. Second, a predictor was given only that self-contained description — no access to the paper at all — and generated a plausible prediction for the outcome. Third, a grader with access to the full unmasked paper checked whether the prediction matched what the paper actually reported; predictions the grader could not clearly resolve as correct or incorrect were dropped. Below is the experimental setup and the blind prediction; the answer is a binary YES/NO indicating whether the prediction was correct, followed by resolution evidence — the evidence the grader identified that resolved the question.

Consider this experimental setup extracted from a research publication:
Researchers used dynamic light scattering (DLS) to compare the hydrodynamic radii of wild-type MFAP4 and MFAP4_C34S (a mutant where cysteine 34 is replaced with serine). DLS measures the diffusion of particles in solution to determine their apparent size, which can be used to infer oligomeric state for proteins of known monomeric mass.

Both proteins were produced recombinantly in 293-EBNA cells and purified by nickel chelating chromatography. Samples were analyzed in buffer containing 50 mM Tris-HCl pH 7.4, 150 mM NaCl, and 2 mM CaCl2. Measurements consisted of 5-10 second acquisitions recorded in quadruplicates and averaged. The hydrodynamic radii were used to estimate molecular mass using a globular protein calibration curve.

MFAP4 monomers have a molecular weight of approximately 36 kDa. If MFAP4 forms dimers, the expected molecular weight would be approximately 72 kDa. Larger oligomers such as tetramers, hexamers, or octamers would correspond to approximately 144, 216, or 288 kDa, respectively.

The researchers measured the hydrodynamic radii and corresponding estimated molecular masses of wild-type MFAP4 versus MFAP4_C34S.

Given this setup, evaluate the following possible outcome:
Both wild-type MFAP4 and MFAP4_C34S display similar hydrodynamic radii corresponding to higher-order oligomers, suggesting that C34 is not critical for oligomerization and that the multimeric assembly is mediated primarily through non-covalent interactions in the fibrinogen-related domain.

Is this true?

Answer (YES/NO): YES